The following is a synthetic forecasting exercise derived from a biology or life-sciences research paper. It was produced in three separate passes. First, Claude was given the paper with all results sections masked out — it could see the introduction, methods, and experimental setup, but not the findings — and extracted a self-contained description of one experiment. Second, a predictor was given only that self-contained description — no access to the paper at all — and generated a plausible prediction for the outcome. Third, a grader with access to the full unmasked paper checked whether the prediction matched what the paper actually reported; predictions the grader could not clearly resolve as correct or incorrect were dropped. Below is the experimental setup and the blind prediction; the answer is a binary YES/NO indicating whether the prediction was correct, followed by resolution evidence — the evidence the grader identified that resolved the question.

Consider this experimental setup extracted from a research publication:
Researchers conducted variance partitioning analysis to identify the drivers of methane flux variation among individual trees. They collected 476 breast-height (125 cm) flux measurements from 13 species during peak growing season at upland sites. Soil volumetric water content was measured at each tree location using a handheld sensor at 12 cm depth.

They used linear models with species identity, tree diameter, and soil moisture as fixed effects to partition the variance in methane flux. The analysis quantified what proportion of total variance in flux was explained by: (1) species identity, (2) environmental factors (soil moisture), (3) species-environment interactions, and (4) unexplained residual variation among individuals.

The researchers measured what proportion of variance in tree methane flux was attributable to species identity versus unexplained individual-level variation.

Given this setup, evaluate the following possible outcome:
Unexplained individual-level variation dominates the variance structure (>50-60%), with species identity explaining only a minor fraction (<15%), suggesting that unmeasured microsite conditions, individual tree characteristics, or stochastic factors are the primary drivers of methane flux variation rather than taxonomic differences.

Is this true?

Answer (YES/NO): YES